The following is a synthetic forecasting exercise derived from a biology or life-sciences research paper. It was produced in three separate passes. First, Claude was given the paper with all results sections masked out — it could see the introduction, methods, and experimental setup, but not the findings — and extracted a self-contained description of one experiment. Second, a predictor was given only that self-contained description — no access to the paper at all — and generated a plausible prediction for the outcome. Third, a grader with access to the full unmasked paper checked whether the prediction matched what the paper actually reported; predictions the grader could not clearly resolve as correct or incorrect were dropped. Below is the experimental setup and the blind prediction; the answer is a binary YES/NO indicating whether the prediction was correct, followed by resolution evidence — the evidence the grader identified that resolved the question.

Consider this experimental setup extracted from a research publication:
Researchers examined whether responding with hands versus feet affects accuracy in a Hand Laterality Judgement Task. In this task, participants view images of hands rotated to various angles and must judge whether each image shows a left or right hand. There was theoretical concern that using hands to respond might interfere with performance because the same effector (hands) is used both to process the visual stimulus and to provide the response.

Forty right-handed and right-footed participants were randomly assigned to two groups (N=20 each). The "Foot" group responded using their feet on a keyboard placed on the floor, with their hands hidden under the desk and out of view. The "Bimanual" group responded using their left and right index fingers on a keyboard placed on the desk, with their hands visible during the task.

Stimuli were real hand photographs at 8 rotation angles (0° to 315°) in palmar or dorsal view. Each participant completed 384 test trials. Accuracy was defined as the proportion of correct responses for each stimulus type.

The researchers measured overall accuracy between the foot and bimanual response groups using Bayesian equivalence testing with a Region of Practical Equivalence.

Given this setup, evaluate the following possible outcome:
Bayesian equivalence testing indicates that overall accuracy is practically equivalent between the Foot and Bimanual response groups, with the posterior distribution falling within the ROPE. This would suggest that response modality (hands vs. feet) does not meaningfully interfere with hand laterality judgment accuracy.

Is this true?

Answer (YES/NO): YES